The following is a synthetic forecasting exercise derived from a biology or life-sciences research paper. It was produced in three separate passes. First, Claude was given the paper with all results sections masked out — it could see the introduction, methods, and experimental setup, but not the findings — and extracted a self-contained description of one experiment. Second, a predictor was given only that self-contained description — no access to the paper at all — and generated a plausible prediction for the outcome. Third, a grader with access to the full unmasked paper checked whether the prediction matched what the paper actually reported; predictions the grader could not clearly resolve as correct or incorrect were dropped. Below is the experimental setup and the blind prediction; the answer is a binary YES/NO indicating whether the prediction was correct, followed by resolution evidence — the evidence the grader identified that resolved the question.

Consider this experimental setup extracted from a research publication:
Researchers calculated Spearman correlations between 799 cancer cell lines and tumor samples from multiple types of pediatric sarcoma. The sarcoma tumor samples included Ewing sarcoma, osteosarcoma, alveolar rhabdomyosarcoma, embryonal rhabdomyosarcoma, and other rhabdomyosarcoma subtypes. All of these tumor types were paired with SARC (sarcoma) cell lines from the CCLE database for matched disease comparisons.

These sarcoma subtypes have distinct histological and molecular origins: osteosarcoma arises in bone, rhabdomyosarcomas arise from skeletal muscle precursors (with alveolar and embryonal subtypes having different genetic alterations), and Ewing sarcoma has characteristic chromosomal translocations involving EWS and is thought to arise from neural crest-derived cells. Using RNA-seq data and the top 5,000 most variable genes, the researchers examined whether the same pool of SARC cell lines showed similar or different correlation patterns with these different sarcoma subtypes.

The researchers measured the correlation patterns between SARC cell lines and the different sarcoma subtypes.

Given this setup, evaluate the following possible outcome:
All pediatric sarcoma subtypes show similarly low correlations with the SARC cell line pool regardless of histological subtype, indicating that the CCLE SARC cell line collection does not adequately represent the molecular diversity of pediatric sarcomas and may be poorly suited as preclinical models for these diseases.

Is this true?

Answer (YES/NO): NO